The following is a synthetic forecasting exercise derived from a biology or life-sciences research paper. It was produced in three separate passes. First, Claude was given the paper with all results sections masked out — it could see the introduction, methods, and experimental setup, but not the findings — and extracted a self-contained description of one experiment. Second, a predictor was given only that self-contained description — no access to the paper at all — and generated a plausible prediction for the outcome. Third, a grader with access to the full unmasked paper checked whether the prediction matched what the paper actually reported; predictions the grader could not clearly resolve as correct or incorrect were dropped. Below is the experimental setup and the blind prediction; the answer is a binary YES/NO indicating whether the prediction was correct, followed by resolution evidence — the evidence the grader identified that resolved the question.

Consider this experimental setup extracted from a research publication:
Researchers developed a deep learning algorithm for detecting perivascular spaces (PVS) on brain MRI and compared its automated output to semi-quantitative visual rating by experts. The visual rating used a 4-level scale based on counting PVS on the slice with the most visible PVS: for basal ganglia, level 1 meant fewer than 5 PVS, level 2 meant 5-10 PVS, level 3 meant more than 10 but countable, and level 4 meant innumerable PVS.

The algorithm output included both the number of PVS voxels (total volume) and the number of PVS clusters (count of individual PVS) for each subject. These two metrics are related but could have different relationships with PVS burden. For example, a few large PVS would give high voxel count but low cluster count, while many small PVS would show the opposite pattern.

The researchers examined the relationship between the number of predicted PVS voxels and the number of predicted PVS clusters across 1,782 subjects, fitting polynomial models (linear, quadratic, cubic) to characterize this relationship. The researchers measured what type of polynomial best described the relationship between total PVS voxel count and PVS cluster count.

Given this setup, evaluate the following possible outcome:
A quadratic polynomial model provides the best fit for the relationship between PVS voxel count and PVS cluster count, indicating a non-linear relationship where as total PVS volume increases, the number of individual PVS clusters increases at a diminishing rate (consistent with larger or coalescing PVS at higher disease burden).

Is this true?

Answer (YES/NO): YES